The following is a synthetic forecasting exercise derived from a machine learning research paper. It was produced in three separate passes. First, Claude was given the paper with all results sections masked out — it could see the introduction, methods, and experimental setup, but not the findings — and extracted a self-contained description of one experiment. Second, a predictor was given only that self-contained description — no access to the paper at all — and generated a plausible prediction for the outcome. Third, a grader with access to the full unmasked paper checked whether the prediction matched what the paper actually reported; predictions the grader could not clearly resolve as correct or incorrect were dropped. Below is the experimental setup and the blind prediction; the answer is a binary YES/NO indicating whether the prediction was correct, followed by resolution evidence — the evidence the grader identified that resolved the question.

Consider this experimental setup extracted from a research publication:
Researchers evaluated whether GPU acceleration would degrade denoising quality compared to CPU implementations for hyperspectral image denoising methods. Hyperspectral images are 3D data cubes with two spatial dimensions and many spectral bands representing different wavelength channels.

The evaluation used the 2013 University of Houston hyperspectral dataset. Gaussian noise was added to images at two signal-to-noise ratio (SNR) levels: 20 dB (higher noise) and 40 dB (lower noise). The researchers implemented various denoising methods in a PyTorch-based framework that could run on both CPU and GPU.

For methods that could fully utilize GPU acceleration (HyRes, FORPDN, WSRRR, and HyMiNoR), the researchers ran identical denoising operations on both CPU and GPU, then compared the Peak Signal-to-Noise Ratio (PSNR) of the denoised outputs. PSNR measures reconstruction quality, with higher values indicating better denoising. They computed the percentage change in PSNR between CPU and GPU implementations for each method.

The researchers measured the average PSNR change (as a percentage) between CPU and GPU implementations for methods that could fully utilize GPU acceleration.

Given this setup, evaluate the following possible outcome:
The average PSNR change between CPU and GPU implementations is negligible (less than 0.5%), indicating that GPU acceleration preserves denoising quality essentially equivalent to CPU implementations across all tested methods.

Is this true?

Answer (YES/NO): NO